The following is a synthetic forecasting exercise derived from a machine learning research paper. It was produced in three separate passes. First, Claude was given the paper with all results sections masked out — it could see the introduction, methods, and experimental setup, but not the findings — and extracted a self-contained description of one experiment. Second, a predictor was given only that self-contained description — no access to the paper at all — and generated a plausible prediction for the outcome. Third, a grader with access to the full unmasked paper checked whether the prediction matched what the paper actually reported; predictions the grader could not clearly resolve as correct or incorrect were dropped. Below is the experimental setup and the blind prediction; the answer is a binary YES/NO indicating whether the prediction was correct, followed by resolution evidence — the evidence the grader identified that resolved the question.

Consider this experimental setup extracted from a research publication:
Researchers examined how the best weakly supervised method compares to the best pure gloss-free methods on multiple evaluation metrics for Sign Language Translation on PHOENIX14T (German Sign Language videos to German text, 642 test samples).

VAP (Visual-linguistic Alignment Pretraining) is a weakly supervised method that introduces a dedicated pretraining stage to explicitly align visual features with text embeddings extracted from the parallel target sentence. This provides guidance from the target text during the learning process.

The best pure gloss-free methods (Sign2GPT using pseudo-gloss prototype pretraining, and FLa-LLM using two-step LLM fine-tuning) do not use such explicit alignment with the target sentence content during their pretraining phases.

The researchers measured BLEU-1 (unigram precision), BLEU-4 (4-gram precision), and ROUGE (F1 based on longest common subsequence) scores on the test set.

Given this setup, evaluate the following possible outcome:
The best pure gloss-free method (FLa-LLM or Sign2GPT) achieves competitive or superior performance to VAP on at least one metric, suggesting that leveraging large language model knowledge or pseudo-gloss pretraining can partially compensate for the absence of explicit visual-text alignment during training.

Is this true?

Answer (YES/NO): NO